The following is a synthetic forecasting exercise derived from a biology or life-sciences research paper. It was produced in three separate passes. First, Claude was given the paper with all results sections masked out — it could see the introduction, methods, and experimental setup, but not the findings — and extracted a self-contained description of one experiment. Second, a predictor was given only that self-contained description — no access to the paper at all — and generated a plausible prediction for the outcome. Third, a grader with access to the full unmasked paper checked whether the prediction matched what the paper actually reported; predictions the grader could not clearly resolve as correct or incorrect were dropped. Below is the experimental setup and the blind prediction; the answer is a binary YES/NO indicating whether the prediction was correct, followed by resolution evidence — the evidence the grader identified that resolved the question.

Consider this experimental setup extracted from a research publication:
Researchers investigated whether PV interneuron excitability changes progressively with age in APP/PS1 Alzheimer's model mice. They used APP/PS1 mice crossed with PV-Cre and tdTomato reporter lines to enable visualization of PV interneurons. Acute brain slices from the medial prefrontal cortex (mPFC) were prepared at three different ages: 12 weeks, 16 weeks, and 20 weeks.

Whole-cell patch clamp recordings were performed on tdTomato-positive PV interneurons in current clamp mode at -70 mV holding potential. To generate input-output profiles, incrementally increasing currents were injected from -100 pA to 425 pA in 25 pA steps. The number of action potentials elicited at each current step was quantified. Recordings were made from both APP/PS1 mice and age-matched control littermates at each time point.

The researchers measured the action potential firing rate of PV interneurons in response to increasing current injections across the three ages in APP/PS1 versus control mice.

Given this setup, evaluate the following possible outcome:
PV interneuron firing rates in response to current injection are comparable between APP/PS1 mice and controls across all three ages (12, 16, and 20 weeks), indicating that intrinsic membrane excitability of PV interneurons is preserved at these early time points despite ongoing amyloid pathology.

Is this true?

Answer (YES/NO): NO